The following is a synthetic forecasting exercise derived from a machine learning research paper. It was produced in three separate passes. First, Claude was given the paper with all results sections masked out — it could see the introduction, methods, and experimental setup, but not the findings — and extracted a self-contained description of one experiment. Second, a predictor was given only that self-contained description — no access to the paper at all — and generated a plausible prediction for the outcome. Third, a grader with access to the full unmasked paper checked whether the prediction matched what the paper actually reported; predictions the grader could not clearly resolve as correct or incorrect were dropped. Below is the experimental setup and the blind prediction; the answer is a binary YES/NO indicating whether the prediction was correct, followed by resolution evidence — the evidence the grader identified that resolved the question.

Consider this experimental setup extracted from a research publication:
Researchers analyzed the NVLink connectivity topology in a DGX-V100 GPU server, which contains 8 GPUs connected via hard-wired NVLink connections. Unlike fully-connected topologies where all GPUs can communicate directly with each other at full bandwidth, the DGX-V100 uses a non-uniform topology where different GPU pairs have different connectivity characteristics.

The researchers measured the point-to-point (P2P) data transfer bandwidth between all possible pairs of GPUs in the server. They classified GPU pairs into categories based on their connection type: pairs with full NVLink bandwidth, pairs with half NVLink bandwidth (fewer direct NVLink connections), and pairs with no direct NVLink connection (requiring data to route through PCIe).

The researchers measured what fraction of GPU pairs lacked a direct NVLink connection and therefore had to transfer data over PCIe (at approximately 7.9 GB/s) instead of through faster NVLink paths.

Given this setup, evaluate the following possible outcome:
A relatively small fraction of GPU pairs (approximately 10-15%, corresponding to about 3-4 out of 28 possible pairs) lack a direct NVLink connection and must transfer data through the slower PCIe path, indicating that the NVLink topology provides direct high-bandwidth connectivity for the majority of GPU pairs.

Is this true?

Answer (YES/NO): NO